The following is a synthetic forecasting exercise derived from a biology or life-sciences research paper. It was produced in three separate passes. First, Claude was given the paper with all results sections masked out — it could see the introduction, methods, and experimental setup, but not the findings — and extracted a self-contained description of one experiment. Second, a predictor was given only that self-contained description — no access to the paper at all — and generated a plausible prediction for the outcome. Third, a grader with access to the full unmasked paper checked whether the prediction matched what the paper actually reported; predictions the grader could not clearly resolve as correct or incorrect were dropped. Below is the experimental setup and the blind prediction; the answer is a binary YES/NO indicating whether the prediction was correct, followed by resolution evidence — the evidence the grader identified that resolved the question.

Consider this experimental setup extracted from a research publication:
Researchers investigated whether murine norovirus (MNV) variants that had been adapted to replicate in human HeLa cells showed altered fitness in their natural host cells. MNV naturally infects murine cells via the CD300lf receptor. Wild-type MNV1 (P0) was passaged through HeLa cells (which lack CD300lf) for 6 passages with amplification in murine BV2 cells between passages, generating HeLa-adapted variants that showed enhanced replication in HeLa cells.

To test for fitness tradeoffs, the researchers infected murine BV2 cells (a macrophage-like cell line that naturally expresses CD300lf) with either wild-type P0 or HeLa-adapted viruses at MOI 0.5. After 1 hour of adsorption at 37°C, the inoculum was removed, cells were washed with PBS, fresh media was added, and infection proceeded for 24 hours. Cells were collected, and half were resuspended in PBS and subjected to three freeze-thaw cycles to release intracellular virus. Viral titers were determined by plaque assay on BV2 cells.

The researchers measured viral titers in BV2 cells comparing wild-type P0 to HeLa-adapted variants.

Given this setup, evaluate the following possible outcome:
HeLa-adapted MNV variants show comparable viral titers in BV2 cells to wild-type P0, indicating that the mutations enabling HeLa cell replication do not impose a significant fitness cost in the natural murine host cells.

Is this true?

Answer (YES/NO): NO